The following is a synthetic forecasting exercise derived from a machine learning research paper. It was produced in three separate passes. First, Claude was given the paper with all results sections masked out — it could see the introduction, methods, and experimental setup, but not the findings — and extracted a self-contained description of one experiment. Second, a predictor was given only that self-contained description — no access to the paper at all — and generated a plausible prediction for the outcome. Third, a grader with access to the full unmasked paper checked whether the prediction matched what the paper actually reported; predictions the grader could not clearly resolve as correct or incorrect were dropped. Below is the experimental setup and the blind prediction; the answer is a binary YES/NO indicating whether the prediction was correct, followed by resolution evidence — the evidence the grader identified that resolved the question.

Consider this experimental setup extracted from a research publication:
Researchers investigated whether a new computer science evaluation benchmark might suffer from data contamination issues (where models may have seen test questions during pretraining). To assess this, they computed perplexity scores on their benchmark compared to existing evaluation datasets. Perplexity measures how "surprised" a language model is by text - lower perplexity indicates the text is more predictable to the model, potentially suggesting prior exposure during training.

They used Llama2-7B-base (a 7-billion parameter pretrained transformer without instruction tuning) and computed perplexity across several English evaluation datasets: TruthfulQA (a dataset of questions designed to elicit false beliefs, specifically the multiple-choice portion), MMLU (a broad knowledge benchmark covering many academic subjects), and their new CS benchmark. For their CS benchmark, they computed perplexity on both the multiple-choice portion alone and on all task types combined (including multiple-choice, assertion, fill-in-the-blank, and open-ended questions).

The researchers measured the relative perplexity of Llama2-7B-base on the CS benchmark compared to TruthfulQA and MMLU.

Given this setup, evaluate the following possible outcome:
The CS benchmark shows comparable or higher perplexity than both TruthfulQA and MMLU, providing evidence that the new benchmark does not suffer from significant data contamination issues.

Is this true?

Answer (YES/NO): YES